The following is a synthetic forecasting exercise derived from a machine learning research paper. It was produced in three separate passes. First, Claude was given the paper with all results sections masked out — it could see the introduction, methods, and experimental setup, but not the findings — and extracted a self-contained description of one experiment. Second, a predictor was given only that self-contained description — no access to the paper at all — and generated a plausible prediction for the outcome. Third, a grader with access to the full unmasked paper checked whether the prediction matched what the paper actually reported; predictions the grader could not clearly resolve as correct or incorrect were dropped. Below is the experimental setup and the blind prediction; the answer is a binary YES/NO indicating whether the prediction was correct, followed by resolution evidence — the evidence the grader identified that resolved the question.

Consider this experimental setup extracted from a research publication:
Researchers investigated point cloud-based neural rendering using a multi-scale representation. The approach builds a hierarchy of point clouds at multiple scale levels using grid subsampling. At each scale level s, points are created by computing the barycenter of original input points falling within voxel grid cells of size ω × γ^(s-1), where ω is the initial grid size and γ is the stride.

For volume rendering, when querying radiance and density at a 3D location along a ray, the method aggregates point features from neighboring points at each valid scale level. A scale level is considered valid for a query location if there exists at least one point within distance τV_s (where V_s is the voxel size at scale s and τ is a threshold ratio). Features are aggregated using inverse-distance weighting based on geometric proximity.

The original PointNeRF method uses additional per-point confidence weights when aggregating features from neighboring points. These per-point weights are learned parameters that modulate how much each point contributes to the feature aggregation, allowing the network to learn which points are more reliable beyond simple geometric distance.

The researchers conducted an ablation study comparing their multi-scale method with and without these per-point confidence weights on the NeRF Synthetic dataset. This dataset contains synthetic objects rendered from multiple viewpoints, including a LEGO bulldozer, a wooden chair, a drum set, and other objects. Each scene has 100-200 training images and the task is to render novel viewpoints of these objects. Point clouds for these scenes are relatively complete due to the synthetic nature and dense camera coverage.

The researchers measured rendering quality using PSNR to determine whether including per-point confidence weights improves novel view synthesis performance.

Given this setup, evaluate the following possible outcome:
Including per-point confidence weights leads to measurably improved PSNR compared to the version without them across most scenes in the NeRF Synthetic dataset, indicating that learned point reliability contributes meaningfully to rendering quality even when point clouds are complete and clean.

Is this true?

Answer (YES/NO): NO